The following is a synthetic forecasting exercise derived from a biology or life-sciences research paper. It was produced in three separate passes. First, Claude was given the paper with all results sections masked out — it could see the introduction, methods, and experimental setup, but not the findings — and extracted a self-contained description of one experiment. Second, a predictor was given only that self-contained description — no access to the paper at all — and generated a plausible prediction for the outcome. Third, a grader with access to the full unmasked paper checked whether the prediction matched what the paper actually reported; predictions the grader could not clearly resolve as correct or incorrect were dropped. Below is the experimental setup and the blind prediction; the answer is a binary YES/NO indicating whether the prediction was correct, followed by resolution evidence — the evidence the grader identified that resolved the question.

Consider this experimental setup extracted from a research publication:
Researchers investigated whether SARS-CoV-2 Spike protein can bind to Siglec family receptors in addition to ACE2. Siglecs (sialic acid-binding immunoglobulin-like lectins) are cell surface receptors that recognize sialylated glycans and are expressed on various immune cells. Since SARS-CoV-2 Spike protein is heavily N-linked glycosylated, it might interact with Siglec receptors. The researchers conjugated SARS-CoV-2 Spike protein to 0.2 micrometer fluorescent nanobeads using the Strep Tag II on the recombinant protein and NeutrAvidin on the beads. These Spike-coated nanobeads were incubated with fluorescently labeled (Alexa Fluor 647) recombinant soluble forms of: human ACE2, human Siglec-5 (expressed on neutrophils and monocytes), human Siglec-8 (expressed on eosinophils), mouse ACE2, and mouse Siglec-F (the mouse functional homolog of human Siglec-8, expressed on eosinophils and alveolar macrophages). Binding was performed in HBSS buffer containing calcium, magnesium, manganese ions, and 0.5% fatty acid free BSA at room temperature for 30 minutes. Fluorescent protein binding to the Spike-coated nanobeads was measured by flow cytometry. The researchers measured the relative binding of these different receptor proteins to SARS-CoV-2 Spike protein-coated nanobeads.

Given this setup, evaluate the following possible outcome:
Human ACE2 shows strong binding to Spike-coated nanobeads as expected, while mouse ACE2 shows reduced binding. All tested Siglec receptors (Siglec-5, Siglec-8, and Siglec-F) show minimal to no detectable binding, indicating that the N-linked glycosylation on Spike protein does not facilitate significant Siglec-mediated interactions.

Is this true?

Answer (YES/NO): NO